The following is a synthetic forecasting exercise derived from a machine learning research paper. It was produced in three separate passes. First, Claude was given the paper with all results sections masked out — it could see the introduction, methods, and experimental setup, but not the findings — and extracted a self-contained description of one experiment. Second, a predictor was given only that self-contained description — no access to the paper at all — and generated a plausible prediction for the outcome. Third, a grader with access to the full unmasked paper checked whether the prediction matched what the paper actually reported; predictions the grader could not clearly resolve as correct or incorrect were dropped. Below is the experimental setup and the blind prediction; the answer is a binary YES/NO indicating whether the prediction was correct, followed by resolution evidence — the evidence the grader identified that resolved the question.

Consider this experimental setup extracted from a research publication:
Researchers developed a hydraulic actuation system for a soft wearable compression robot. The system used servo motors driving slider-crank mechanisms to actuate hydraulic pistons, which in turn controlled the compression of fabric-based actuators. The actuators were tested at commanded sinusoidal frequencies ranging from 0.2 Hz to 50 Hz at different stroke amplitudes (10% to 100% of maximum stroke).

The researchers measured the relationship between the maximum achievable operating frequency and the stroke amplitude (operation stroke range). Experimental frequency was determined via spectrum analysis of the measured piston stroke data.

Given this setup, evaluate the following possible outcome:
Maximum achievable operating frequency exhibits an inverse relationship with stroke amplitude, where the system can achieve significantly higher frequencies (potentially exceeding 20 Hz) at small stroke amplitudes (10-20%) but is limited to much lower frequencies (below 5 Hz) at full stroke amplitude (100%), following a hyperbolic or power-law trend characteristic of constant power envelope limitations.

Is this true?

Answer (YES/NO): NO